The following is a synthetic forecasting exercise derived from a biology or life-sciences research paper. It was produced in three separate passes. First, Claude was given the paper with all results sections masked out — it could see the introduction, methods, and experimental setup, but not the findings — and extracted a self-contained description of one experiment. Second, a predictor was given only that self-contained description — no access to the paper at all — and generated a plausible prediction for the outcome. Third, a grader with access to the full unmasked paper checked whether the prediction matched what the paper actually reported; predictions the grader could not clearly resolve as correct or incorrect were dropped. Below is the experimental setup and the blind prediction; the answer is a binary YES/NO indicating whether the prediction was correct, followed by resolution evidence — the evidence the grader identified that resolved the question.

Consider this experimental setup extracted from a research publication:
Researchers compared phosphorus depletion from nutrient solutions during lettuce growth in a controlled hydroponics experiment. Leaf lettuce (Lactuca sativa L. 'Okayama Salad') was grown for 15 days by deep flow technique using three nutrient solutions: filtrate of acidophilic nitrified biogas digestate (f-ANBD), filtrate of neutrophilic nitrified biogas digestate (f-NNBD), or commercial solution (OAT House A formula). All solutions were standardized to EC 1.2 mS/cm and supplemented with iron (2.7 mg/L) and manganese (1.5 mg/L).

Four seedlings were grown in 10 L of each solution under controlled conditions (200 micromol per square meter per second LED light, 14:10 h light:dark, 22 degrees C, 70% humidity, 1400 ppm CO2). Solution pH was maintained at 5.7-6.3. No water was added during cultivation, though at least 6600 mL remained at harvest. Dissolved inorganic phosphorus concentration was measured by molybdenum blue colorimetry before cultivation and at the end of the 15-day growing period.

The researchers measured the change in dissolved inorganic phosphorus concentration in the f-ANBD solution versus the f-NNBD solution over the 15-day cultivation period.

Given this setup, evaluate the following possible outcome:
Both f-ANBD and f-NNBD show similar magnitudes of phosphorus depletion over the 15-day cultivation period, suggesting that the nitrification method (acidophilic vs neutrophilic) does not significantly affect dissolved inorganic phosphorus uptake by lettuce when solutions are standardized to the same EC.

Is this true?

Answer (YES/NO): NO